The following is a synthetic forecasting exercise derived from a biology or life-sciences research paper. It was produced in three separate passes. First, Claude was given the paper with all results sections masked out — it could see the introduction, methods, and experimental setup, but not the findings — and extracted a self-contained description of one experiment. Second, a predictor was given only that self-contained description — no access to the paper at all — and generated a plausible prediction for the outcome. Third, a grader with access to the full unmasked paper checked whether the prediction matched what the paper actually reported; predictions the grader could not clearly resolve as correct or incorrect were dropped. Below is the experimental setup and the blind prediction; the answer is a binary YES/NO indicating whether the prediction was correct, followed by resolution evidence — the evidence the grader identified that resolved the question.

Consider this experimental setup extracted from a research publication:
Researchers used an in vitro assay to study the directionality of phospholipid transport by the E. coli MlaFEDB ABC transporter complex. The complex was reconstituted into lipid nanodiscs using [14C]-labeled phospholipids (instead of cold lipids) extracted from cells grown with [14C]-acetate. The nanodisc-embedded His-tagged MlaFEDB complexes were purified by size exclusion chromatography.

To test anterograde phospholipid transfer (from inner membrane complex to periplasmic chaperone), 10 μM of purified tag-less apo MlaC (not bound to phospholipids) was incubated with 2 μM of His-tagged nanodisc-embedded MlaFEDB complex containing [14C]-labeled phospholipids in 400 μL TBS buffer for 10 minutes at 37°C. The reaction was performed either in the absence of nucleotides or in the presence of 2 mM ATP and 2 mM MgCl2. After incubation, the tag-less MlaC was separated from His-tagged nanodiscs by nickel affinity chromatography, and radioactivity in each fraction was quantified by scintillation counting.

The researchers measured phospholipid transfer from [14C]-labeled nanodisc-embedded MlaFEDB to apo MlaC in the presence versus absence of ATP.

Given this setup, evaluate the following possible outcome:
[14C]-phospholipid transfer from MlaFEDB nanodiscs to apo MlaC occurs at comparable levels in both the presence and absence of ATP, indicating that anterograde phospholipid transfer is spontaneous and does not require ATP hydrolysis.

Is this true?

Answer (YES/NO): NO